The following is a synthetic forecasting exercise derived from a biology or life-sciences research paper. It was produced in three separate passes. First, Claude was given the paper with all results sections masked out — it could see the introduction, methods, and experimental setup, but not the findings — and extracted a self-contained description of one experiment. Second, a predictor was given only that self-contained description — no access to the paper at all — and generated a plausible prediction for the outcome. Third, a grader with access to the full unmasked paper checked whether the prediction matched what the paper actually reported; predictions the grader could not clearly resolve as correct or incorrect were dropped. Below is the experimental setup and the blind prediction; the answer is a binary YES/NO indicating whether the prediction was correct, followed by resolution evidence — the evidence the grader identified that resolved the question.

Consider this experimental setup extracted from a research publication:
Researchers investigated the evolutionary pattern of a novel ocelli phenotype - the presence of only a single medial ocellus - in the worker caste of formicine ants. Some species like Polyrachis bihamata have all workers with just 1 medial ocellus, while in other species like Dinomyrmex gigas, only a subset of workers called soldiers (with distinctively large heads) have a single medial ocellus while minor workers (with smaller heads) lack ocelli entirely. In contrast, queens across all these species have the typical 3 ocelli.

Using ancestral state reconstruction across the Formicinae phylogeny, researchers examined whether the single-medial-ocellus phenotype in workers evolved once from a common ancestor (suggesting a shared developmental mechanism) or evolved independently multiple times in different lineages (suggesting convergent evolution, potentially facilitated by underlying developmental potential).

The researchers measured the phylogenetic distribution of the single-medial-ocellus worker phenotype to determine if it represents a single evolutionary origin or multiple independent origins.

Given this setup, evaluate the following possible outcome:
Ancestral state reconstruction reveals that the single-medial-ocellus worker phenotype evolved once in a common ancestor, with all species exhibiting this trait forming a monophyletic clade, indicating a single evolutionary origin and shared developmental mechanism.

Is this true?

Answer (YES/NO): NO